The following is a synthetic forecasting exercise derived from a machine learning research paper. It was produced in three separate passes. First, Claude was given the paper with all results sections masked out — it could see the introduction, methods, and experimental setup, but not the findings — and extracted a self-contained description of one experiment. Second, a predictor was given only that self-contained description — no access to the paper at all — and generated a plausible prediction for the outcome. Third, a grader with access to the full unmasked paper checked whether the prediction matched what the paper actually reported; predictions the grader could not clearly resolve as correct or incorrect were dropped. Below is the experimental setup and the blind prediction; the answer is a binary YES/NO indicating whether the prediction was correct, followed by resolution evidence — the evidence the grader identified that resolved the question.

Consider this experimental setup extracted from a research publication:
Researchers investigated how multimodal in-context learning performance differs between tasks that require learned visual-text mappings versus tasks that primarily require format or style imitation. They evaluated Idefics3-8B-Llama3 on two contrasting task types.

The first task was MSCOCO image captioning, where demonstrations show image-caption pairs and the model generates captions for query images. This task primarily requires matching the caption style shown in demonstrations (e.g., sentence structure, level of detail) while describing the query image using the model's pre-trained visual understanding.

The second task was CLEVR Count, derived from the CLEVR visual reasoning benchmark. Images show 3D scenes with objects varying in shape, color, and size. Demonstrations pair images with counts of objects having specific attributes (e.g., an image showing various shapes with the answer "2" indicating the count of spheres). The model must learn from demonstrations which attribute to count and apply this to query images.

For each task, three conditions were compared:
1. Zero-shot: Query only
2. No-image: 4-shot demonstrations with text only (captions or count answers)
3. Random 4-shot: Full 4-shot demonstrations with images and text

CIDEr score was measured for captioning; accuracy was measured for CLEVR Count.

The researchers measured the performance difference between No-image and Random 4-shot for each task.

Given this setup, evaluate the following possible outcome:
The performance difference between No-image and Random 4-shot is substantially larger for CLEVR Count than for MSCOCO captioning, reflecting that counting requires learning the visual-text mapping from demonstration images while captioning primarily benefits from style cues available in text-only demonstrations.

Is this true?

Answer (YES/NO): YES